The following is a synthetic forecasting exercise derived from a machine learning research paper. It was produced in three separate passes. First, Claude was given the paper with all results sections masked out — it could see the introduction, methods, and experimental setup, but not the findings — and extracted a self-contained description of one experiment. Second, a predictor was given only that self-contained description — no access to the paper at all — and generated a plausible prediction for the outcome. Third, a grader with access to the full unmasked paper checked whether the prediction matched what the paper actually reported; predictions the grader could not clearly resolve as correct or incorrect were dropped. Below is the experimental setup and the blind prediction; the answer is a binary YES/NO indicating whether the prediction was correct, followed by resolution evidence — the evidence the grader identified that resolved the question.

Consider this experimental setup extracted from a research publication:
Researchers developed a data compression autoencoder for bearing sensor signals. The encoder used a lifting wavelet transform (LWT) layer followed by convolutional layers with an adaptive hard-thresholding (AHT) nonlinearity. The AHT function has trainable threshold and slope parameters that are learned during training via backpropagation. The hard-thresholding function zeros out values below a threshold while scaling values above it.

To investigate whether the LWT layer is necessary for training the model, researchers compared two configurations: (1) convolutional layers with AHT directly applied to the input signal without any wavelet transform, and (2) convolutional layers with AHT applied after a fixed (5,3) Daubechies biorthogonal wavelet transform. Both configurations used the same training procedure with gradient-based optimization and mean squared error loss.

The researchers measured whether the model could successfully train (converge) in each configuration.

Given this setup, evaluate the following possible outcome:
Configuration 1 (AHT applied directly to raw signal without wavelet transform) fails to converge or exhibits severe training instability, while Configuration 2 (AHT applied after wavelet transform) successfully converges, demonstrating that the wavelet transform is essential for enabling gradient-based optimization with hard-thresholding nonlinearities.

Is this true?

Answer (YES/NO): YES